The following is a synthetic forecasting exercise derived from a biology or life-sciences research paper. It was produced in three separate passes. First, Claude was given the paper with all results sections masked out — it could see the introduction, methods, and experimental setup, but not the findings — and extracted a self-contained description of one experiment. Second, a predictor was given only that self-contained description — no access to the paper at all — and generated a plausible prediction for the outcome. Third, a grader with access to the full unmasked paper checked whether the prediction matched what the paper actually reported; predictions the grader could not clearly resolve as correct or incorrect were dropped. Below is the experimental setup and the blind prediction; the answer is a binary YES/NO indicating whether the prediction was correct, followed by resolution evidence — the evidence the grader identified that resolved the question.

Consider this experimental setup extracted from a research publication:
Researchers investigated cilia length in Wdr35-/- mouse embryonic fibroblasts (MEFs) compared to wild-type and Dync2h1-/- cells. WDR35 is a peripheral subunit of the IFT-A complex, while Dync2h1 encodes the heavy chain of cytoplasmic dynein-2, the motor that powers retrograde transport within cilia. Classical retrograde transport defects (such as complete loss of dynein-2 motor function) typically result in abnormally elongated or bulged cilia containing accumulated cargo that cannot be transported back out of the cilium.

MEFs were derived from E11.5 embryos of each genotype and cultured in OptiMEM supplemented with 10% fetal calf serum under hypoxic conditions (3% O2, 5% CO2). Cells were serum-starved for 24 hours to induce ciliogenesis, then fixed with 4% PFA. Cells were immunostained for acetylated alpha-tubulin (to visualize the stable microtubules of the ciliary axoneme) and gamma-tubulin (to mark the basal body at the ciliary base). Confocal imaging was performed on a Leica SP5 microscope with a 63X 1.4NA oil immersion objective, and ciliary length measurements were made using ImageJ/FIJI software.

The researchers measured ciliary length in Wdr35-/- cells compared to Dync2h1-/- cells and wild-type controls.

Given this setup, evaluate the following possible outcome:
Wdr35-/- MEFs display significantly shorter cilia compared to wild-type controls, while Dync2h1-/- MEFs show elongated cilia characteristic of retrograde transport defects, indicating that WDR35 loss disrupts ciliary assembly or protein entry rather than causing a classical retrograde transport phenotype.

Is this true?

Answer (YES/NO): NO